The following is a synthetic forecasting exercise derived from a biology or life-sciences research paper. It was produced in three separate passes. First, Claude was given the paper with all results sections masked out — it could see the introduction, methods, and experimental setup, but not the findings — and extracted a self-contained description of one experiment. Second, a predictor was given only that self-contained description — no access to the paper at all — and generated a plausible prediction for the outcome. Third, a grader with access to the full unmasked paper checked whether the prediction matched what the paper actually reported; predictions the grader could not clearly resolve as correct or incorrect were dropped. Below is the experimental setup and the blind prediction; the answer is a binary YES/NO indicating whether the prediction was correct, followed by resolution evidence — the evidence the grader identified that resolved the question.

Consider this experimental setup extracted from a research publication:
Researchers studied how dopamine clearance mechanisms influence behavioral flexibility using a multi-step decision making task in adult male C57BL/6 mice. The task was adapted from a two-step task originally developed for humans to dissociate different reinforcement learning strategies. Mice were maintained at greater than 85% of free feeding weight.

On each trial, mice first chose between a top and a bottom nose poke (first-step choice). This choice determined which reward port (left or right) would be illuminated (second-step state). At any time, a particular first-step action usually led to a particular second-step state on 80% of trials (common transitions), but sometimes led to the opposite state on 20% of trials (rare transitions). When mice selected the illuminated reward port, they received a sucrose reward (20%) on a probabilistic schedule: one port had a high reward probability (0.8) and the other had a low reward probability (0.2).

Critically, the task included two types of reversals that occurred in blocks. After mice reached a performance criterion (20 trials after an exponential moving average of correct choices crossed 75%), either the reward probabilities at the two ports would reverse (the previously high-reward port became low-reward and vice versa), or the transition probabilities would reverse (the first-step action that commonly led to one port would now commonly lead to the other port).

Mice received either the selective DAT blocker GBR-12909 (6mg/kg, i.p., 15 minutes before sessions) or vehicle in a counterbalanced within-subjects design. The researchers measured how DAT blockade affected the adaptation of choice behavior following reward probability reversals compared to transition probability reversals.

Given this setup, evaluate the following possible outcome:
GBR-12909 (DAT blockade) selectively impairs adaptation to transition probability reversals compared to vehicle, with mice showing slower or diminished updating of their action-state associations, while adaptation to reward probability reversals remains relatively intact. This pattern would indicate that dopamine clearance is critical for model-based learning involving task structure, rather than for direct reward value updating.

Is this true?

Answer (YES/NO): NO